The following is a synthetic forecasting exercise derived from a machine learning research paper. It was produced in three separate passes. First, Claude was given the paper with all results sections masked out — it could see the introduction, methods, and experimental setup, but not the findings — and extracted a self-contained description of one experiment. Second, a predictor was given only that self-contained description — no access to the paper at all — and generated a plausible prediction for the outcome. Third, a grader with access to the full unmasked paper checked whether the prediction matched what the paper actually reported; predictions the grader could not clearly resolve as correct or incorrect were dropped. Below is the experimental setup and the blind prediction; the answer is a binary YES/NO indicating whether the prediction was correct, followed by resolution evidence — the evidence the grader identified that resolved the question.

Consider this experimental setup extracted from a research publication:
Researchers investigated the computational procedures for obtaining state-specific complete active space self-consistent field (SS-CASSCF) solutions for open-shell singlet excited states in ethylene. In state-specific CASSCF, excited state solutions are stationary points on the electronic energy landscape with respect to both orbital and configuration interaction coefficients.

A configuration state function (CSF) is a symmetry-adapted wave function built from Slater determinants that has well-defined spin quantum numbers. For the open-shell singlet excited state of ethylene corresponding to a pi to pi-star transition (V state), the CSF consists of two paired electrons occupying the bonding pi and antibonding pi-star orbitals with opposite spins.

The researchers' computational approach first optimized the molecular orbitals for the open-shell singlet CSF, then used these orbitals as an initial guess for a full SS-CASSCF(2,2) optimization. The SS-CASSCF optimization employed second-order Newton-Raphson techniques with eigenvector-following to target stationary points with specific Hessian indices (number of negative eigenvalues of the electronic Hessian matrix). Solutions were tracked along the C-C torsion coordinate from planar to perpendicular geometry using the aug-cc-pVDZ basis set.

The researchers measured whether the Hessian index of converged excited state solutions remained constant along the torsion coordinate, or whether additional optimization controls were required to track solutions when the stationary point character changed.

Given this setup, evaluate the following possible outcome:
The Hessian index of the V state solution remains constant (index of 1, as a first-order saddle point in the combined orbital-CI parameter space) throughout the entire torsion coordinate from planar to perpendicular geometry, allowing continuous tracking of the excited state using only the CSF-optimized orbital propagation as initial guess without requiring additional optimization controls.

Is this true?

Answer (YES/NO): NO